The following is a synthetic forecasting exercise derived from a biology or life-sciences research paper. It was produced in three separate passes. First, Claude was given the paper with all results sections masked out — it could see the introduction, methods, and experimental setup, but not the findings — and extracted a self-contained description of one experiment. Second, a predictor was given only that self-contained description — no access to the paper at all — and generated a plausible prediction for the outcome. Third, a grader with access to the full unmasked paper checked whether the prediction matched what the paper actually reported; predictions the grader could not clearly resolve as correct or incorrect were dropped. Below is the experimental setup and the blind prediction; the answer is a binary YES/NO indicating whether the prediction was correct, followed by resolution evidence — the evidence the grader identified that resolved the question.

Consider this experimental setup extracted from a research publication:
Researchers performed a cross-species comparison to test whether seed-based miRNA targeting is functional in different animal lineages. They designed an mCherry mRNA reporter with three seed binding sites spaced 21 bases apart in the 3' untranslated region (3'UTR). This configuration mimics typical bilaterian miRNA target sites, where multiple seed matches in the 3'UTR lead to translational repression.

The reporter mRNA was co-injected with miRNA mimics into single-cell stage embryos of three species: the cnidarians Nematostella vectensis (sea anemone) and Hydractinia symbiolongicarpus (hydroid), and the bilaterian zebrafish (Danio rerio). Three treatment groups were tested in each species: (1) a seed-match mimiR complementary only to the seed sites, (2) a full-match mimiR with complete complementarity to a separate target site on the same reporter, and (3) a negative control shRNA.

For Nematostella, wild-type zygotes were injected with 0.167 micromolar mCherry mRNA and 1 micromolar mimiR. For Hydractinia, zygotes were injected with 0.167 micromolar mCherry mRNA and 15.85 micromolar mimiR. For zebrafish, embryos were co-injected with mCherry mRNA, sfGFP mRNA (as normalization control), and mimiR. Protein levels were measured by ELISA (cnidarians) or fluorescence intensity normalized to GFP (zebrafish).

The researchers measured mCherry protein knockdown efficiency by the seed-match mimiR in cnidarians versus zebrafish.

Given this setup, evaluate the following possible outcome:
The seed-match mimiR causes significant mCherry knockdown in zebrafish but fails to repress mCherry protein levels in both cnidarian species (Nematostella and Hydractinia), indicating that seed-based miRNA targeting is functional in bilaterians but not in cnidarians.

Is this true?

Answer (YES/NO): YES